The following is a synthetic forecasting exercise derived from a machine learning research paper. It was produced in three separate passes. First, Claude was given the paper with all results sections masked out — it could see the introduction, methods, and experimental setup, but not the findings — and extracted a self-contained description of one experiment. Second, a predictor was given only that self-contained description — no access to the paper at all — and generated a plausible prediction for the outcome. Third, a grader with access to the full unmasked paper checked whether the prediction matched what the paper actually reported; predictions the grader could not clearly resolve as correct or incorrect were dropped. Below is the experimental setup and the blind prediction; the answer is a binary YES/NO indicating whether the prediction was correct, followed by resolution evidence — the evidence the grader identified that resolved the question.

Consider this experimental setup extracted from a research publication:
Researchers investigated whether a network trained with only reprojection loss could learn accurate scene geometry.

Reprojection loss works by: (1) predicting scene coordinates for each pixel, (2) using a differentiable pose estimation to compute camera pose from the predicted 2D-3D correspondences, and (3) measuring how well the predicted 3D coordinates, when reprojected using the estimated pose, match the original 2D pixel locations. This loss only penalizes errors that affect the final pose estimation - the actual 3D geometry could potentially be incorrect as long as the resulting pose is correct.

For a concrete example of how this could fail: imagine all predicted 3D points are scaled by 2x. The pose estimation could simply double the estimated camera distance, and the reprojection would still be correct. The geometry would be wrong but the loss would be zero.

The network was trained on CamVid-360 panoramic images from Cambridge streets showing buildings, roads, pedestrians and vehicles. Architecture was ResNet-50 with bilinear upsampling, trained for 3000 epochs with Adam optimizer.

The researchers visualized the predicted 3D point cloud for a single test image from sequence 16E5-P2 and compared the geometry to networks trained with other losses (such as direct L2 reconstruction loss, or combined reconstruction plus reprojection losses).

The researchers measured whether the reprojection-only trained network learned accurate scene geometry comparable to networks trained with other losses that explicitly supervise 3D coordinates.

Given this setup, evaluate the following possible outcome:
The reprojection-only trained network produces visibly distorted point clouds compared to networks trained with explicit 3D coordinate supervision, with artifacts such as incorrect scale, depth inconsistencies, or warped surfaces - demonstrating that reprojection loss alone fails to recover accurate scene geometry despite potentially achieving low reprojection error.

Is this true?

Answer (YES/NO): YES